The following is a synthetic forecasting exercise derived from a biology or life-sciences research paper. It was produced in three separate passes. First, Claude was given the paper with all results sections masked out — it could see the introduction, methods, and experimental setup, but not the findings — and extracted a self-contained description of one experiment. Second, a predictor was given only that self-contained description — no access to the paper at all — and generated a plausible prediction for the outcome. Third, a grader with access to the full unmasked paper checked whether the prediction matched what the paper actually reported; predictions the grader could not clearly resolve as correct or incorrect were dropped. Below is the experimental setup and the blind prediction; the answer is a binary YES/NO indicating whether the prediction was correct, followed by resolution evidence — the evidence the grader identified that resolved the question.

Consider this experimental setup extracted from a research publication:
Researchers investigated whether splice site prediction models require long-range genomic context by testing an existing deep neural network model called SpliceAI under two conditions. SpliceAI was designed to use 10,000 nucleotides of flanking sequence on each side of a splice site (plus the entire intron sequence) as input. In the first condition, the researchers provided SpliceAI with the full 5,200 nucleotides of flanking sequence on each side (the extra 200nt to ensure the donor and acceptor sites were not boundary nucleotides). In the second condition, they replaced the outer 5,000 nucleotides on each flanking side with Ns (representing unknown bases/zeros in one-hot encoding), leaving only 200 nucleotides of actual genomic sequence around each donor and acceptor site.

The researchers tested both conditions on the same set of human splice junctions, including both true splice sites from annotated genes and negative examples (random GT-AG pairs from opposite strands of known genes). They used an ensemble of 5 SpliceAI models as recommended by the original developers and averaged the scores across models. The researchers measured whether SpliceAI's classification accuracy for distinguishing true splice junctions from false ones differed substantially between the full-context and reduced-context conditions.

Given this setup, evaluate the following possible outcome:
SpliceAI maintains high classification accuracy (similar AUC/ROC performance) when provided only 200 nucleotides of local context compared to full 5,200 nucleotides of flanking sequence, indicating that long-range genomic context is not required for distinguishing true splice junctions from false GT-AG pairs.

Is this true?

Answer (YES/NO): NO